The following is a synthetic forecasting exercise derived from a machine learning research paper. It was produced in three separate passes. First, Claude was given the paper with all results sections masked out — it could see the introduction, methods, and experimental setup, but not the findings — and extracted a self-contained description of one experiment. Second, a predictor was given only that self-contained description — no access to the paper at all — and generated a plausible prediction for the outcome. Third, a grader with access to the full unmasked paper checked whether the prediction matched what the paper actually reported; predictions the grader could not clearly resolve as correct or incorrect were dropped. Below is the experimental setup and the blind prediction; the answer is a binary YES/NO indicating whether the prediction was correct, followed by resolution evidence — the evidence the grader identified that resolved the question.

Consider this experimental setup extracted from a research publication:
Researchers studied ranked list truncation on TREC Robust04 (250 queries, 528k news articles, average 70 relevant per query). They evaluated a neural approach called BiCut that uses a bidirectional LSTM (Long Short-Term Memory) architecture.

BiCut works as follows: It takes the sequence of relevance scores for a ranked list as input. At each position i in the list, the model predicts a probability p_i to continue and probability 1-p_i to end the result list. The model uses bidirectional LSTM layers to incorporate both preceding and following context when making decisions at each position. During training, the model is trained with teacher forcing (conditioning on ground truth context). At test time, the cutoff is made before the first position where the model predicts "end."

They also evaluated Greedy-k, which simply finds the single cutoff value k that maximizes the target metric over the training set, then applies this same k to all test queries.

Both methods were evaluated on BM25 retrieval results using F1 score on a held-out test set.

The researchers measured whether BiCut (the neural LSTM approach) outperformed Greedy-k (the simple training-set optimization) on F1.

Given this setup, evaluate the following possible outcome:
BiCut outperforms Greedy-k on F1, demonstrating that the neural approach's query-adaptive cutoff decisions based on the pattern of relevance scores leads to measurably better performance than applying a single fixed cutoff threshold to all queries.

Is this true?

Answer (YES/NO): NO